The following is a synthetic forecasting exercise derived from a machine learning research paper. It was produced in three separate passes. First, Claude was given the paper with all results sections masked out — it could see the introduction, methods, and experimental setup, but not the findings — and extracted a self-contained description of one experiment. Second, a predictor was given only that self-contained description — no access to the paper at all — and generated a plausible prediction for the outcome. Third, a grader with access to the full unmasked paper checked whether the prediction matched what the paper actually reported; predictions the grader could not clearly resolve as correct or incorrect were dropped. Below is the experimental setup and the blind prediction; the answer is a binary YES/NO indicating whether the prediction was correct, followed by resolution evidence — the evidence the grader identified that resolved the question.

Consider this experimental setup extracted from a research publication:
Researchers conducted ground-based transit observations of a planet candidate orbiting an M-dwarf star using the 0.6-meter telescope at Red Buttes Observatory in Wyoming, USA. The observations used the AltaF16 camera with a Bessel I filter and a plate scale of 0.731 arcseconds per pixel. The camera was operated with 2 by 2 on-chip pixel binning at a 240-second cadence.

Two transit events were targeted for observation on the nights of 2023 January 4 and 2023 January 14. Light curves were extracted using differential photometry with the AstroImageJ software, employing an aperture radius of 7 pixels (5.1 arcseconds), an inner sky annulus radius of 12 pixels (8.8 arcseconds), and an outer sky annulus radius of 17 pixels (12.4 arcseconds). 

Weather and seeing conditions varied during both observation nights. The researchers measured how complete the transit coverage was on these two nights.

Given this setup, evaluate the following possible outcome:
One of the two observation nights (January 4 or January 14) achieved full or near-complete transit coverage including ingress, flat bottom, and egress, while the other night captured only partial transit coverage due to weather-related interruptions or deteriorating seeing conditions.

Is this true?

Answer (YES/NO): NO